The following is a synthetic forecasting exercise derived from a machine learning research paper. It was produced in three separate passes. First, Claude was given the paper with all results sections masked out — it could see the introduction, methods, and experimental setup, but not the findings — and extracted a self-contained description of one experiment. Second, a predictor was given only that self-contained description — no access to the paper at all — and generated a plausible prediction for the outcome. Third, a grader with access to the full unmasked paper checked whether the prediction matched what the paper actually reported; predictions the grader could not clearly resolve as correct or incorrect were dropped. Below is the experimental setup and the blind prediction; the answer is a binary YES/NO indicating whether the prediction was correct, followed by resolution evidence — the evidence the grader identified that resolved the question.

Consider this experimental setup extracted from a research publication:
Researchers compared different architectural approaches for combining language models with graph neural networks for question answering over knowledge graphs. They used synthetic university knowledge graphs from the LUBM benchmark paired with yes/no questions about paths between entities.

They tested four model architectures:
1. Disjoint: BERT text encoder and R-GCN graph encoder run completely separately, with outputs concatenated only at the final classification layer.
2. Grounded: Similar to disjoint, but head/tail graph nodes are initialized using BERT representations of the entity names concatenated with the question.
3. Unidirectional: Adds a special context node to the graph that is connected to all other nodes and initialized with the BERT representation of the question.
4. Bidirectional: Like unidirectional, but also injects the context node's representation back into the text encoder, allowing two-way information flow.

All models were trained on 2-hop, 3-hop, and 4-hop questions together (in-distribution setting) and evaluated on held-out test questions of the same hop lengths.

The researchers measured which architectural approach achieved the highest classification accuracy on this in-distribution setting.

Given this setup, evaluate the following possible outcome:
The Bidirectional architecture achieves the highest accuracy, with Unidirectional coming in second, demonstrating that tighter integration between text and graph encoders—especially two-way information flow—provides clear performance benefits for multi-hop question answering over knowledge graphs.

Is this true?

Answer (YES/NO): NO